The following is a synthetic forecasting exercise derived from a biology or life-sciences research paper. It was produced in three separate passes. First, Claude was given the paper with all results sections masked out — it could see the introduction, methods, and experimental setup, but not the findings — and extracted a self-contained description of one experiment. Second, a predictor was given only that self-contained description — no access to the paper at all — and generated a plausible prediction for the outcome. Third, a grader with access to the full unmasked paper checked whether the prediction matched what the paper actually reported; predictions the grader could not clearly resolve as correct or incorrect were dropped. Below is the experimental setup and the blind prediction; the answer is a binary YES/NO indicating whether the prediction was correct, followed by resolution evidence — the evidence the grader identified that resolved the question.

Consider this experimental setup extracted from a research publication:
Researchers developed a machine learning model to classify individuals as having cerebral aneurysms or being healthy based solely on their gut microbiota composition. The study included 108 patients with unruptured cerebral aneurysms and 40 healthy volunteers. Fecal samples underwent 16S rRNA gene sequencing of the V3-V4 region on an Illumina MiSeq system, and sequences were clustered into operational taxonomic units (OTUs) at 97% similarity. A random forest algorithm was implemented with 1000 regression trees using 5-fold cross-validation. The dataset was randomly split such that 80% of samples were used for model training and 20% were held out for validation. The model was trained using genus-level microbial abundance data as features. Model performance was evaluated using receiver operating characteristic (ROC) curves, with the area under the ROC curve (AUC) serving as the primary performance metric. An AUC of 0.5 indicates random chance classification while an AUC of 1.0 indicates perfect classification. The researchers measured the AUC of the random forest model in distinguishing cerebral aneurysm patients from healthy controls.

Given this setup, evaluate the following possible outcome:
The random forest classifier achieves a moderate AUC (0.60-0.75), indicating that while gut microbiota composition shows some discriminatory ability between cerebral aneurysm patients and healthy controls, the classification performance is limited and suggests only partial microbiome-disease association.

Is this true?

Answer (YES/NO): NO